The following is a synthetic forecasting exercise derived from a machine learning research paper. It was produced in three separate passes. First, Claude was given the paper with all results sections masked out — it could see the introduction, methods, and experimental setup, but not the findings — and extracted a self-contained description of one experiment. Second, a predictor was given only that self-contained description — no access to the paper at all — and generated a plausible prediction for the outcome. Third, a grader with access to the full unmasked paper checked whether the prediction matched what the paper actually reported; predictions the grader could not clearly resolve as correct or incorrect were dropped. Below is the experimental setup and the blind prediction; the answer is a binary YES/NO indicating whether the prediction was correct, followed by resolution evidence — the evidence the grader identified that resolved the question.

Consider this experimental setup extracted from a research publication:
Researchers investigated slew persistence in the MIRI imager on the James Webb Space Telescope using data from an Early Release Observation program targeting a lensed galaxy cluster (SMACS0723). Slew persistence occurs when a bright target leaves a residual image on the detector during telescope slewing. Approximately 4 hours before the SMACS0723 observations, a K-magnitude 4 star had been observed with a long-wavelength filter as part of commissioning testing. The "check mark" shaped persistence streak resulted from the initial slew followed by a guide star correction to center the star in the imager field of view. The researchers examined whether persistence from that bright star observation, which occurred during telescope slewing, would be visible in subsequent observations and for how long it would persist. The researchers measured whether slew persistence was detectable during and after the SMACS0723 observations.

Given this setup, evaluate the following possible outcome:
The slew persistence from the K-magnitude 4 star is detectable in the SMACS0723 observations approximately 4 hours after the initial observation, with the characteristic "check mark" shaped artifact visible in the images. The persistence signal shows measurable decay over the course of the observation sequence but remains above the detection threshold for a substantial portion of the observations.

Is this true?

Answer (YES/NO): YES